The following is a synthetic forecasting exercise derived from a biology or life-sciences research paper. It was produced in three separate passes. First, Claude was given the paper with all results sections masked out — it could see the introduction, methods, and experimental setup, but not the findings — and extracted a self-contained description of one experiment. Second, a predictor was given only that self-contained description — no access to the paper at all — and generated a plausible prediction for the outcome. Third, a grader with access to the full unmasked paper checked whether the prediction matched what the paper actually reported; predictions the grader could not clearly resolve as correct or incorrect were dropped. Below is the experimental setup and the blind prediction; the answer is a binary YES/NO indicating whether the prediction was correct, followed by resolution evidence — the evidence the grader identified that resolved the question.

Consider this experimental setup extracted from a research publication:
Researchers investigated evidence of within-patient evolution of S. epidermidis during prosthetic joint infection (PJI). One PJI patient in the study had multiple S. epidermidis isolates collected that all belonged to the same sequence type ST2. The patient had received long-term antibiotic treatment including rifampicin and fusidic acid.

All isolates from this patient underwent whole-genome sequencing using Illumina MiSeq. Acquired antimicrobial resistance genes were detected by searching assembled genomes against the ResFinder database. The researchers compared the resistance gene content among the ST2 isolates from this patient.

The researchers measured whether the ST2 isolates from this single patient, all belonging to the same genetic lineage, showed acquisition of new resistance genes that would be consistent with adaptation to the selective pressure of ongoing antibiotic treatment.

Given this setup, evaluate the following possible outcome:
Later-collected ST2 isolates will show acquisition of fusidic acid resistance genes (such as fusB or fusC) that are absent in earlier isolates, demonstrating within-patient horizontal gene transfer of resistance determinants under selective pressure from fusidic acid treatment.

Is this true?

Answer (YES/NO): YES